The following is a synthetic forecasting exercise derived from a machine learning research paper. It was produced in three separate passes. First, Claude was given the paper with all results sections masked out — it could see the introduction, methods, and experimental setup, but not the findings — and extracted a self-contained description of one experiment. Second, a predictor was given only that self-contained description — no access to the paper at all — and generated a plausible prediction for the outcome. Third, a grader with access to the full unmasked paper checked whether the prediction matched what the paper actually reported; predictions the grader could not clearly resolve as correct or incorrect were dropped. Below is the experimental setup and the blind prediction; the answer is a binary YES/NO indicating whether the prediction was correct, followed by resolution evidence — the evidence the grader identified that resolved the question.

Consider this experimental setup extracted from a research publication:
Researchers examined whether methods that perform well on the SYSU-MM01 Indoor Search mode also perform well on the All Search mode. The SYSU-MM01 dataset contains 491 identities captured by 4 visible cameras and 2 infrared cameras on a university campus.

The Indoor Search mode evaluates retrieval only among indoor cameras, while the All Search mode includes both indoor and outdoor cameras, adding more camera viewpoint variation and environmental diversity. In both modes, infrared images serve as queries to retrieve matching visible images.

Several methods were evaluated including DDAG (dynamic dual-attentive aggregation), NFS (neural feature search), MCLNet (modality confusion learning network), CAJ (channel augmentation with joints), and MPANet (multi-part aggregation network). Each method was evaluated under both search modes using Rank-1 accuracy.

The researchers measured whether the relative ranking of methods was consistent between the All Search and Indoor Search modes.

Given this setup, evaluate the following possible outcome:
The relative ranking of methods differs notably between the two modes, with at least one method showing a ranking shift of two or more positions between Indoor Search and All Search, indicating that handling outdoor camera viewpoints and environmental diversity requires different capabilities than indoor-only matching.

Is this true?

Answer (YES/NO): NO